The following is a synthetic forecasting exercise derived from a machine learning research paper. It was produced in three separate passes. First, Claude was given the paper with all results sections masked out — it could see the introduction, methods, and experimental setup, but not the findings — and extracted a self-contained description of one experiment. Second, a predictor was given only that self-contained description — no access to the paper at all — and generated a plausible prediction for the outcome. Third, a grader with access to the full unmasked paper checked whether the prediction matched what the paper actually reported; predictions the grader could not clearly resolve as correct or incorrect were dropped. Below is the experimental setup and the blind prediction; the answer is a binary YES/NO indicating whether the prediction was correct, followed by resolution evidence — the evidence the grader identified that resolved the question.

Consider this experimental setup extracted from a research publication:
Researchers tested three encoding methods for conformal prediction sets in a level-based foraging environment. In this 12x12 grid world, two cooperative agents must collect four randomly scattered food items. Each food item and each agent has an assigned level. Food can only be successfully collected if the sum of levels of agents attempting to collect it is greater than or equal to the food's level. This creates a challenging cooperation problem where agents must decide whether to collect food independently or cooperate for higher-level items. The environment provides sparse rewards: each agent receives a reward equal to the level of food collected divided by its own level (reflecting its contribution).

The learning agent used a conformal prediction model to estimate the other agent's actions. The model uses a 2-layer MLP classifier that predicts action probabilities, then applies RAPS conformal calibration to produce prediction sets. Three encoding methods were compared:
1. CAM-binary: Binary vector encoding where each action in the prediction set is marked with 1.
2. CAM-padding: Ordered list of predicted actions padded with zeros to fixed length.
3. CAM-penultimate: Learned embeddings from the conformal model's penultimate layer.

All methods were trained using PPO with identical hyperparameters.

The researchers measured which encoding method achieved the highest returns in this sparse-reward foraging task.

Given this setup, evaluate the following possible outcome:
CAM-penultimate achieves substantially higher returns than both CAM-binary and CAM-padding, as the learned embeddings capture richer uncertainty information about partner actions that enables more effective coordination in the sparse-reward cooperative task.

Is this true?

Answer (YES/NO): NO